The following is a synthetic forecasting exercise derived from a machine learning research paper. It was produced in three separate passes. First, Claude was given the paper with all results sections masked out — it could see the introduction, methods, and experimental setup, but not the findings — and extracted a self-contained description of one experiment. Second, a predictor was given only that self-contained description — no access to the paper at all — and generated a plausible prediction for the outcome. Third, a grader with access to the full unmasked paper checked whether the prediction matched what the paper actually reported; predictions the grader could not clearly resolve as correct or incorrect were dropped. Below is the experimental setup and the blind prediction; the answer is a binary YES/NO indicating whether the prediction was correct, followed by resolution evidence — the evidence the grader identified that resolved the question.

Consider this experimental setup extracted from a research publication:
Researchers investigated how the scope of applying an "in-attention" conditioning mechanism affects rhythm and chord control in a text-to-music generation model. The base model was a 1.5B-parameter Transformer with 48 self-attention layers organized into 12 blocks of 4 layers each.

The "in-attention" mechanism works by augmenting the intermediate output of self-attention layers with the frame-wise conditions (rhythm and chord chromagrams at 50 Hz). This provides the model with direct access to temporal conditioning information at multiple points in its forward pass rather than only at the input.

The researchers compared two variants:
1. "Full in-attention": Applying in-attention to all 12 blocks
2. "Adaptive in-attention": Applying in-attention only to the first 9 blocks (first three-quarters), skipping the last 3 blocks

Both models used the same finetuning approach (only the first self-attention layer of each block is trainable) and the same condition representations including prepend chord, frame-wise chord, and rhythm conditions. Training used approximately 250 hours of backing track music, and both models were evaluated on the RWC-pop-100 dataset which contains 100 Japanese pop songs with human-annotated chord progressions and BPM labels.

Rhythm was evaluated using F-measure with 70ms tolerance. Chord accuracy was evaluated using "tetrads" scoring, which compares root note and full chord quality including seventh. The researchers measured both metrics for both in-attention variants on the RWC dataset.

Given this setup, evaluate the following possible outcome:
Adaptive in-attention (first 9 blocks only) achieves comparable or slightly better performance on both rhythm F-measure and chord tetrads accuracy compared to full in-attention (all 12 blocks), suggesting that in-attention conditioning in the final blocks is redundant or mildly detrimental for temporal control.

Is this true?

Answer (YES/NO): NO